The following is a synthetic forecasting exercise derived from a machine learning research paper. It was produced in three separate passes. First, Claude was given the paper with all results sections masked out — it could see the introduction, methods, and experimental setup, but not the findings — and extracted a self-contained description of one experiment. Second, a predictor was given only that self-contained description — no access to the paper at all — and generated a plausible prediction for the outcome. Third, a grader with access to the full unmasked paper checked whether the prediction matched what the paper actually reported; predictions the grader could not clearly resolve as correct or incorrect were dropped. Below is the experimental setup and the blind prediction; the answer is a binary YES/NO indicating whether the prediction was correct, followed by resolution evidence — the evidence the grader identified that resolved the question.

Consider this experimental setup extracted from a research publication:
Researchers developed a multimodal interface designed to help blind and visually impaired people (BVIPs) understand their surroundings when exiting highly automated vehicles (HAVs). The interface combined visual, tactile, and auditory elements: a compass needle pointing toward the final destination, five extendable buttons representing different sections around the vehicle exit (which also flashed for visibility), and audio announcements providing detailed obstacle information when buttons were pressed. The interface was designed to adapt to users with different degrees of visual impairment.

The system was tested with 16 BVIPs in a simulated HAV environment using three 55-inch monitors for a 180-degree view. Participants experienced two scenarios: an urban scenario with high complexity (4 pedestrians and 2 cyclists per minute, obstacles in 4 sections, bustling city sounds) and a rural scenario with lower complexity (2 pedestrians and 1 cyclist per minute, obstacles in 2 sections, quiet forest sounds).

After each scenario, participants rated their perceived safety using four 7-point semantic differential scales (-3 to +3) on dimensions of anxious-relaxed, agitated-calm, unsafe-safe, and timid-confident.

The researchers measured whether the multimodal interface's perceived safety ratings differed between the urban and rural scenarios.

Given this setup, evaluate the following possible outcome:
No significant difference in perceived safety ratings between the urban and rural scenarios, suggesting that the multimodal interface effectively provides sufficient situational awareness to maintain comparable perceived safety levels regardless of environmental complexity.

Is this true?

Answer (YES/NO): YES